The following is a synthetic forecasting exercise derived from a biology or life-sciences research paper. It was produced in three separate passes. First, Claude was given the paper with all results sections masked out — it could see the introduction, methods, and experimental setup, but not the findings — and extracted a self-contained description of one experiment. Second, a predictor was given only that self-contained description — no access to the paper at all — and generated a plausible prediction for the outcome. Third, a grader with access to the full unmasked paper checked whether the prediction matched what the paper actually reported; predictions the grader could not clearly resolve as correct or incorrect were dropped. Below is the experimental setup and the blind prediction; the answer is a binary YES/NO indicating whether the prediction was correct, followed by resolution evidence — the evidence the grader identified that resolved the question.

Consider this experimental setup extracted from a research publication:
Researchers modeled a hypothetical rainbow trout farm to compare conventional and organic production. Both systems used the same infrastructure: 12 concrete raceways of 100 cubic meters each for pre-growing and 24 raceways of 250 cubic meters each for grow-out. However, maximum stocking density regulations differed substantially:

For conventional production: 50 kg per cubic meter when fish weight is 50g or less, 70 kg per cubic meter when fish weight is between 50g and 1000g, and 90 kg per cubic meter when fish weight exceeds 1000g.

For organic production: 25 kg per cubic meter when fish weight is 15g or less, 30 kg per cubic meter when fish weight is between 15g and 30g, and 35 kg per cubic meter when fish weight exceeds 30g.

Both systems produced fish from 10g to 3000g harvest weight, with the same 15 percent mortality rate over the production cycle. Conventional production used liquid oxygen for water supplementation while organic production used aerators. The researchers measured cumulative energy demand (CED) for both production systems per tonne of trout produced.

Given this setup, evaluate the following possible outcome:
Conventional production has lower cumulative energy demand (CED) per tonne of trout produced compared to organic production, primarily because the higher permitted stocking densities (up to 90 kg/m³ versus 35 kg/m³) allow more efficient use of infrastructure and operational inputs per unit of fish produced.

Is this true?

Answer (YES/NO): NO